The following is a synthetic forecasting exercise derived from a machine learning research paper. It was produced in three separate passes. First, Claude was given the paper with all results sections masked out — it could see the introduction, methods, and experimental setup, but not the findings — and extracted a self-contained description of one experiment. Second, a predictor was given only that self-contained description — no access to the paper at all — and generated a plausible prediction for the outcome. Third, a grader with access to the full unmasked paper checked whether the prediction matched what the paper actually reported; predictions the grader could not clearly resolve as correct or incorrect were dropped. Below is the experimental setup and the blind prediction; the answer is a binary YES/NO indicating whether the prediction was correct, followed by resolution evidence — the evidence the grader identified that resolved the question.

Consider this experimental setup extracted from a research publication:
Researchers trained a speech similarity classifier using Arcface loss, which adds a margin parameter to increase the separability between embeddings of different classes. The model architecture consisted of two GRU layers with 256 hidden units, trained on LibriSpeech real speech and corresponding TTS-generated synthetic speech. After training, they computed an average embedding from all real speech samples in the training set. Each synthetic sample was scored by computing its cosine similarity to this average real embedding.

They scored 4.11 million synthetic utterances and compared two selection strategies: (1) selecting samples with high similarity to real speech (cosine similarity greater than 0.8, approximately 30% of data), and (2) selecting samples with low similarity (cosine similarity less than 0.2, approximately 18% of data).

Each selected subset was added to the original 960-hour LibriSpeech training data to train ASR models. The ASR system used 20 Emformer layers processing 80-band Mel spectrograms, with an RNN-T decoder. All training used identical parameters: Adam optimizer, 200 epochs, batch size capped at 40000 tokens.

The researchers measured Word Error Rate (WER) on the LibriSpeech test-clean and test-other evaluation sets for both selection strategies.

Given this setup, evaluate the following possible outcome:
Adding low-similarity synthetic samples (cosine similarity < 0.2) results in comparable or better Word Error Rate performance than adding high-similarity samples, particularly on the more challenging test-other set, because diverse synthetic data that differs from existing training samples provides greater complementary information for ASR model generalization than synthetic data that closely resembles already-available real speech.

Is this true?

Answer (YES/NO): NO